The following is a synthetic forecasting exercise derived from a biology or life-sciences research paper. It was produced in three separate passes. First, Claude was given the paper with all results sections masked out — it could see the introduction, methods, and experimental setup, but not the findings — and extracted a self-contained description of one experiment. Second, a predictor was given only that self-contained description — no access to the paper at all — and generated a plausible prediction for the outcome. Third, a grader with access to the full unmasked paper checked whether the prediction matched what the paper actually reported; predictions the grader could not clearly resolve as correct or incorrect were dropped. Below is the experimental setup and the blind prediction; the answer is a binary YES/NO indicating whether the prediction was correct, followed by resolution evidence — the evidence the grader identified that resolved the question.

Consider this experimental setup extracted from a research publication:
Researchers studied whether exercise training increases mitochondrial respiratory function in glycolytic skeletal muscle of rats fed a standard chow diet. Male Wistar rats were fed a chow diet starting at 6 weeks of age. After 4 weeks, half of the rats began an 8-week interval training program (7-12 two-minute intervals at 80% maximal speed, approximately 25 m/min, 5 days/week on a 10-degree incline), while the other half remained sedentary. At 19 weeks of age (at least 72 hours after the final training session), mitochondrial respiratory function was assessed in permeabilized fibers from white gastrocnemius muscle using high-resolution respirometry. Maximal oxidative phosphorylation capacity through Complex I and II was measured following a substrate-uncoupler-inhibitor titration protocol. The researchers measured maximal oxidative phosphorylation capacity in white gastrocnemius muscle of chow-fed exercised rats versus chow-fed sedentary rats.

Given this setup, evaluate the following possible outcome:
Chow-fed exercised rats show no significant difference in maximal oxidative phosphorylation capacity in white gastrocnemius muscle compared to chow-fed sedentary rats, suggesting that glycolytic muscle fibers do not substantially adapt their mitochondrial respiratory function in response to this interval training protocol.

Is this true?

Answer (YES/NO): YES